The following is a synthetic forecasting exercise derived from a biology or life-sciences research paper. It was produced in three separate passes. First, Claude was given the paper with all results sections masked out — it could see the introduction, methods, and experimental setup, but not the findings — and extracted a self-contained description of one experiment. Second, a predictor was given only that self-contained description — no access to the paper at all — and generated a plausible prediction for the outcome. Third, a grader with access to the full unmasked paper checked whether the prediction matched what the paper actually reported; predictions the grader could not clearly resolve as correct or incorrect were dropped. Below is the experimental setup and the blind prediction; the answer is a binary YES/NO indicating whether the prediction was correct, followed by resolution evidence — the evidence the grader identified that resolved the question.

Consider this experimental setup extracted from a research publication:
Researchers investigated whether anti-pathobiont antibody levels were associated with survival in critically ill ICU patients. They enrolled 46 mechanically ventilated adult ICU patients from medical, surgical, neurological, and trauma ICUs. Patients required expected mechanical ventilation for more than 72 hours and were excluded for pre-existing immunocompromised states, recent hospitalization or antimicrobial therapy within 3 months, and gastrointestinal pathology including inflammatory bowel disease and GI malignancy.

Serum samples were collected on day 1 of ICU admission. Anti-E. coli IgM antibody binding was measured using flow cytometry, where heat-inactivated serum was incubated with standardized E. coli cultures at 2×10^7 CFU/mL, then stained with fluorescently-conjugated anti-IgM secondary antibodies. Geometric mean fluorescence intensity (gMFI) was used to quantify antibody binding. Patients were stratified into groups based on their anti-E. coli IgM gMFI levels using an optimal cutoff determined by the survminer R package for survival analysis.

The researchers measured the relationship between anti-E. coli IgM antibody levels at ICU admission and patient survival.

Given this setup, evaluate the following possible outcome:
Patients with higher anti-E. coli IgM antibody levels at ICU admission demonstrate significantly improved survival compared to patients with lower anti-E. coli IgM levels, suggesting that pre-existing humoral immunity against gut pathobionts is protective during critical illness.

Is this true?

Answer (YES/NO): YES